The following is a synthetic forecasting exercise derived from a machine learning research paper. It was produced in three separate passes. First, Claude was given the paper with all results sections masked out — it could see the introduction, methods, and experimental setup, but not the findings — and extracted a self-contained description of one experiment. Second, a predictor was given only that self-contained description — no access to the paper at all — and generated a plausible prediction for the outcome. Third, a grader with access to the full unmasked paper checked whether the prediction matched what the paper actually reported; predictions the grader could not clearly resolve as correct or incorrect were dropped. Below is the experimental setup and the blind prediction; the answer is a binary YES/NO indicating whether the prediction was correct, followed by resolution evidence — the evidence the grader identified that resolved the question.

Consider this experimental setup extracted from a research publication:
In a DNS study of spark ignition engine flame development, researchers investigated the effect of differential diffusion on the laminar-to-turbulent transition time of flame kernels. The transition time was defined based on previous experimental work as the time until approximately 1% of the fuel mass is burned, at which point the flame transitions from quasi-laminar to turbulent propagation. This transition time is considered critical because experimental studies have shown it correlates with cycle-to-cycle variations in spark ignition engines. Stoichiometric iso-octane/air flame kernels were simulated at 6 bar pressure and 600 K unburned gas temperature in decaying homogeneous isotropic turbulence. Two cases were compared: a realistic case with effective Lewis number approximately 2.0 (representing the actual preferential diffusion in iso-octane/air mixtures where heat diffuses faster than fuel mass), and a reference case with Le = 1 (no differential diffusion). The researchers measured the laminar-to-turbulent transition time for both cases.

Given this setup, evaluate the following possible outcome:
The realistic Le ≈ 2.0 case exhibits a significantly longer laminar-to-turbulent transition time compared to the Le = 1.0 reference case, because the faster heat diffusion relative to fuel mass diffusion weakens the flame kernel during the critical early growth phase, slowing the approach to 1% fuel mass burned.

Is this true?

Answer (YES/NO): YES